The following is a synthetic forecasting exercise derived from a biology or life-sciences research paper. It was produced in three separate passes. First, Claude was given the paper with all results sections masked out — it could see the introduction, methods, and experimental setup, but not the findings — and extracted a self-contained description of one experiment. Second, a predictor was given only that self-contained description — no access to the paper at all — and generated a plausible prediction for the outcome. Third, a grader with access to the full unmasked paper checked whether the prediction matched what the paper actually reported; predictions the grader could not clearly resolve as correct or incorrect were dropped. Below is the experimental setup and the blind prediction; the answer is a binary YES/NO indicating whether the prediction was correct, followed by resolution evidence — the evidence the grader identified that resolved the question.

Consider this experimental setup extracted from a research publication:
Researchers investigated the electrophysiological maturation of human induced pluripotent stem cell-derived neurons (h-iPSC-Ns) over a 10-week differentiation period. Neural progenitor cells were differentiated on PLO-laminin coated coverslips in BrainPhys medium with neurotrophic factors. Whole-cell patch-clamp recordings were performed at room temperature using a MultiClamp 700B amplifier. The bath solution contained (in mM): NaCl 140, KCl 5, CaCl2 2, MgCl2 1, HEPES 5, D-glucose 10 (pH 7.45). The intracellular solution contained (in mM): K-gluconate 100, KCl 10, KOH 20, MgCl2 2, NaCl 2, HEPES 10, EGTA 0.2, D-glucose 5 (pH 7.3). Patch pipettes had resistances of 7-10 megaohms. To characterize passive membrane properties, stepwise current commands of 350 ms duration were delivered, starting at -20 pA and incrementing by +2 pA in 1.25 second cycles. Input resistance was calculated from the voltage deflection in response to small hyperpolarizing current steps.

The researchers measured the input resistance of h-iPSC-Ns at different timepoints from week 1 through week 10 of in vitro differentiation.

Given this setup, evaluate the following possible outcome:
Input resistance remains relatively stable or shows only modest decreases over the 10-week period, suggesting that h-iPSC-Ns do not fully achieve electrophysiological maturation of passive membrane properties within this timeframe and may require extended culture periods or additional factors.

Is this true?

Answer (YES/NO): NO